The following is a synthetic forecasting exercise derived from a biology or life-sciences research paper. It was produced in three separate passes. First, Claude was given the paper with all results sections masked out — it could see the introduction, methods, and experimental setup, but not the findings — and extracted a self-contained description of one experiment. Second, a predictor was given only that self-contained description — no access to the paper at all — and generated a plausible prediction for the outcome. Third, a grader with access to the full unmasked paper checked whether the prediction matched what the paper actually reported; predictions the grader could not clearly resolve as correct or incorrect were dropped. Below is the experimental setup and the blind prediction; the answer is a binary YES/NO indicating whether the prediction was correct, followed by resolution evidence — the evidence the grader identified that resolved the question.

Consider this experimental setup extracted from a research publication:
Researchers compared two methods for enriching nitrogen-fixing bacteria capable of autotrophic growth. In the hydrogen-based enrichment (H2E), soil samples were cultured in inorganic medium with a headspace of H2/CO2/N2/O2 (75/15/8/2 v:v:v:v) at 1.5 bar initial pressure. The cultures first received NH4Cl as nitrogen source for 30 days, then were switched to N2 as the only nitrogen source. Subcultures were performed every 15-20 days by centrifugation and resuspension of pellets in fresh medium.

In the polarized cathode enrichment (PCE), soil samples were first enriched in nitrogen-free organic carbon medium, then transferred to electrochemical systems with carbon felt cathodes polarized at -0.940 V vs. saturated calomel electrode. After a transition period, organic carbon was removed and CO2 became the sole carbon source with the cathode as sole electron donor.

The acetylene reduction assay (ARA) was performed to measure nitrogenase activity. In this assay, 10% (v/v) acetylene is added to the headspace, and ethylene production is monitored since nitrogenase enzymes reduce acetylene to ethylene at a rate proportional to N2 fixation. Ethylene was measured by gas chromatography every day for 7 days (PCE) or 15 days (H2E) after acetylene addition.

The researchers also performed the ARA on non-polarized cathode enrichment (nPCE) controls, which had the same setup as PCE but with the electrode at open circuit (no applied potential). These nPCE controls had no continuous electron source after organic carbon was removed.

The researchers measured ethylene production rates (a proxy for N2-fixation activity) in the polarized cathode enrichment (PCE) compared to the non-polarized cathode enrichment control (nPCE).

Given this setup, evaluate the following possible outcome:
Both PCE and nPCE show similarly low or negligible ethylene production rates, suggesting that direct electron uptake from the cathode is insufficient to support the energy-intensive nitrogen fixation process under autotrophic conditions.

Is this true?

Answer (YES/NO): NO